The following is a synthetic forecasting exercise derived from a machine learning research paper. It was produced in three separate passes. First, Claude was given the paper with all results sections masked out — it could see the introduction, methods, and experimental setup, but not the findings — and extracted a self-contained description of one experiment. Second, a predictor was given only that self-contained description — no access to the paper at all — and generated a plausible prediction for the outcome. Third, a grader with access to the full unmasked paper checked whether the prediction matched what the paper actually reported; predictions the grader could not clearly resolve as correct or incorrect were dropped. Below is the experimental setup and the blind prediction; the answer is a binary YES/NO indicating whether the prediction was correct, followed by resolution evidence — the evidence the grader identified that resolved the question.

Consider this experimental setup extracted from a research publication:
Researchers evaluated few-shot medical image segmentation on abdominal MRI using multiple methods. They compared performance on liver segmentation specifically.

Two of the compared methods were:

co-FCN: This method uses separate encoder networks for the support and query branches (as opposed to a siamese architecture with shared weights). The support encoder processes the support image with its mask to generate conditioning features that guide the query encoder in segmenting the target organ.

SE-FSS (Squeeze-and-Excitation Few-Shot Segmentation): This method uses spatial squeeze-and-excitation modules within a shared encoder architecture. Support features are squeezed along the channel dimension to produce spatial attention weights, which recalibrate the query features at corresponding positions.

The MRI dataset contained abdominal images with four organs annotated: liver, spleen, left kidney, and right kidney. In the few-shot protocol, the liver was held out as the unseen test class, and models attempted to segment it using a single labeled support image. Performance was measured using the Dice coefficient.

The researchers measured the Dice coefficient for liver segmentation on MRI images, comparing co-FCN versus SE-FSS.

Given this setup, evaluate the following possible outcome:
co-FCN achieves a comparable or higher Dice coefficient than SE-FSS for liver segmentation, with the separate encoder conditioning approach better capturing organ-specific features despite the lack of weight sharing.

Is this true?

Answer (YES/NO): YES